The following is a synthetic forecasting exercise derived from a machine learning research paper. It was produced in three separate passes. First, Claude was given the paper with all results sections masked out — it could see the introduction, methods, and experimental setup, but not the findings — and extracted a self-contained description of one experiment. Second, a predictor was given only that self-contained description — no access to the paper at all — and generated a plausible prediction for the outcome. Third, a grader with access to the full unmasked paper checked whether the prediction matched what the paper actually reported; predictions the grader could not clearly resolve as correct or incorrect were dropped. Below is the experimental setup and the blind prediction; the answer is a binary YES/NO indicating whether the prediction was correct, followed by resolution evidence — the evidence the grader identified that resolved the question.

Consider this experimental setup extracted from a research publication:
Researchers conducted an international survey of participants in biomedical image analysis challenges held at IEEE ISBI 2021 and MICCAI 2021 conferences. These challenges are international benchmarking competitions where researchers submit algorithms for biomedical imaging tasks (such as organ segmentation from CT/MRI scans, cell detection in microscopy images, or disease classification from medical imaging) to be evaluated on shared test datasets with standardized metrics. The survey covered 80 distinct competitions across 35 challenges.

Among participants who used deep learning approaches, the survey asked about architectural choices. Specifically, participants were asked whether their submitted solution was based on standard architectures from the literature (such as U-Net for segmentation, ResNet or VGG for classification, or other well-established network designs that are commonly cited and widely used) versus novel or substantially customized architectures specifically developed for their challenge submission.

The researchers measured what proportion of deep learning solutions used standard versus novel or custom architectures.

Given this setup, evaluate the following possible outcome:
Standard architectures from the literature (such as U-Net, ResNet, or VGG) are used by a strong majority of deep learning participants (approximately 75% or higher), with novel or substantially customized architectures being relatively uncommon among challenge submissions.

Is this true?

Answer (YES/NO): YES